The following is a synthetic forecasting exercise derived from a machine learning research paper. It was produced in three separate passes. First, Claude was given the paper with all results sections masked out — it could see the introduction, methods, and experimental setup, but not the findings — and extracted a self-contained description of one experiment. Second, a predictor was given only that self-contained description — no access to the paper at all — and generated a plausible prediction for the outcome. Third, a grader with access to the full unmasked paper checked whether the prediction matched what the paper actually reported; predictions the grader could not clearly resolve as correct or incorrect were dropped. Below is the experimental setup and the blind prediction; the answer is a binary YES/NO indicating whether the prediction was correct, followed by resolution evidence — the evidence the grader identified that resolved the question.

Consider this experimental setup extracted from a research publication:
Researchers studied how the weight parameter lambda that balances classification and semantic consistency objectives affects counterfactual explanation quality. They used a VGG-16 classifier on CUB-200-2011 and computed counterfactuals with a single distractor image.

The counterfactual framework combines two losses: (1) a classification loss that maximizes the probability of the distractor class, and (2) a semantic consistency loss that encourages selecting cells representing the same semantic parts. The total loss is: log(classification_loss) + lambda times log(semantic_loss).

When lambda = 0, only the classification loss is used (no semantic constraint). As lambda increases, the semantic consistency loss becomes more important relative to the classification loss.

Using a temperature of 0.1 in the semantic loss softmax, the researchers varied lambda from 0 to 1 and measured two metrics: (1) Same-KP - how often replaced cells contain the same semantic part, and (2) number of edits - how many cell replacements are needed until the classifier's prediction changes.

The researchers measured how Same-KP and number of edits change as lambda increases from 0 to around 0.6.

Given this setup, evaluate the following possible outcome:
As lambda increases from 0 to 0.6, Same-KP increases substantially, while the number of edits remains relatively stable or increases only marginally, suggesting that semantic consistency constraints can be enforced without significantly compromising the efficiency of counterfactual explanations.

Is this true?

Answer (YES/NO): NO